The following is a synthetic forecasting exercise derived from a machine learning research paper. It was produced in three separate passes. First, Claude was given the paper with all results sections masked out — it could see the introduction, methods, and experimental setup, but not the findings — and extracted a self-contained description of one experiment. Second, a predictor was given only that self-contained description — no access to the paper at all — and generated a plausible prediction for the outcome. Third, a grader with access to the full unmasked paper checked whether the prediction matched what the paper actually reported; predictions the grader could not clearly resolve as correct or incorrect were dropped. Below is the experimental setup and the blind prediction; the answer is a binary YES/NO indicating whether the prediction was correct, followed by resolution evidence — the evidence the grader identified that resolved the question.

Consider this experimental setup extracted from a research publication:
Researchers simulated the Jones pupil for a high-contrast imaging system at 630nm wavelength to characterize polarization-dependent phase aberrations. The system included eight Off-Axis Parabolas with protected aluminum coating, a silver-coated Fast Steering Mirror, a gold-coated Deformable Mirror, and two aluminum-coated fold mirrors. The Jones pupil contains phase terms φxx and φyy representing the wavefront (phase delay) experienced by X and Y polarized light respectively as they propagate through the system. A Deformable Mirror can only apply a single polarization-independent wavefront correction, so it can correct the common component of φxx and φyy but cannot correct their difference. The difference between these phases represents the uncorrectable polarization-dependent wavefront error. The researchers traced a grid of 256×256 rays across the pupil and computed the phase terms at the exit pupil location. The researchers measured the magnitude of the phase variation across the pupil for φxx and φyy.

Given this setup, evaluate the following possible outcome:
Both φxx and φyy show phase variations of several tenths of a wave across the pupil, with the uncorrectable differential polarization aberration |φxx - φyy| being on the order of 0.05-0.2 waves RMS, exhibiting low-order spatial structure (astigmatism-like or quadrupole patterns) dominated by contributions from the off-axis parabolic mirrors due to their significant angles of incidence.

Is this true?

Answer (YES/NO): NO